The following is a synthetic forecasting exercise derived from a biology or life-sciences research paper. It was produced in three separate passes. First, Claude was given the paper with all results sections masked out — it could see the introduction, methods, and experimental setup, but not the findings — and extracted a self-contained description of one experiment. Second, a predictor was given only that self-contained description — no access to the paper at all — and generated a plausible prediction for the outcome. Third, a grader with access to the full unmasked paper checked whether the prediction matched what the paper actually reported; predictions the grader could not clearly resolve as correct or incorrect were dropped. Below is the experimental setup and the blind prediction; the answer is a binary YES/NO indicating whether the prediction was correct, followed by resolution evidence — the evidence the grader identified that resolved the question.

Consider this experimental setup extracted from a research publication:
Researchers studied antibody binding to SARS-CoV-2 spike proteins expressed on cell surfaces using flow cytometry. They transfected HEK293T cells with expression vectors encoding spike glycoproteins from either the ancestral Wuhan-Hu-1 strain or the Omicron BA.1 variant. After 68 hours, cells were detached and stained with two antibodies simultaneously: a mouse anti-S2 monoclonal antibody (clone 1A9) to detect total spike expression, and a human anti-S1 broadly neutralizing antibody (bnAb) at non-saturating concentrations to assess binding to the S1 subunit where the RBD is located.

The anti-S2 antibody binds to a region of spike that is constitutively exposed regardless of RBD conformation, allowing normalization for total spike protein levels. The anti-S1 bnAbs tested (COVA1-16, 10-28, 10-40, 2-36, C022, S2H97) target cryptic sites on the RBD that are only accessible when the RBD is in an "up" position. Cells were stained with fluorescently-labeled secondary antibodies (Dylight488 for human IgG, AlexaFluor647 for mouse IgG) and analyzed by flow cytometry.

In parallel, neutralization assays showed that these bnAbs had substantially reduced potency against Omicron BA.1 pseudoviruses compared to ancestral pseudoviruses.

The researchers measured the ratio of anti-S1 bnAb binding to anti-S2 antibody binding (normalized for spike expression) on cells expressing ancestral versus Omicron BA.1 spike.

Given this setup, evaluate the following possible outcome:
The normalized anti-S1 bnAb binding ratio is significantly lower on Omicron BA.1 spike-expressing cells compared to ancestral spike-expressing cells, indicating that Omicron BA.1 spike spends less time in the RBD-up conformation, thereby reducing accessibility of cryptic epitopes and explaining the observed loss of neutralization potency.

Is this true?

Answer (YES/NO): NO